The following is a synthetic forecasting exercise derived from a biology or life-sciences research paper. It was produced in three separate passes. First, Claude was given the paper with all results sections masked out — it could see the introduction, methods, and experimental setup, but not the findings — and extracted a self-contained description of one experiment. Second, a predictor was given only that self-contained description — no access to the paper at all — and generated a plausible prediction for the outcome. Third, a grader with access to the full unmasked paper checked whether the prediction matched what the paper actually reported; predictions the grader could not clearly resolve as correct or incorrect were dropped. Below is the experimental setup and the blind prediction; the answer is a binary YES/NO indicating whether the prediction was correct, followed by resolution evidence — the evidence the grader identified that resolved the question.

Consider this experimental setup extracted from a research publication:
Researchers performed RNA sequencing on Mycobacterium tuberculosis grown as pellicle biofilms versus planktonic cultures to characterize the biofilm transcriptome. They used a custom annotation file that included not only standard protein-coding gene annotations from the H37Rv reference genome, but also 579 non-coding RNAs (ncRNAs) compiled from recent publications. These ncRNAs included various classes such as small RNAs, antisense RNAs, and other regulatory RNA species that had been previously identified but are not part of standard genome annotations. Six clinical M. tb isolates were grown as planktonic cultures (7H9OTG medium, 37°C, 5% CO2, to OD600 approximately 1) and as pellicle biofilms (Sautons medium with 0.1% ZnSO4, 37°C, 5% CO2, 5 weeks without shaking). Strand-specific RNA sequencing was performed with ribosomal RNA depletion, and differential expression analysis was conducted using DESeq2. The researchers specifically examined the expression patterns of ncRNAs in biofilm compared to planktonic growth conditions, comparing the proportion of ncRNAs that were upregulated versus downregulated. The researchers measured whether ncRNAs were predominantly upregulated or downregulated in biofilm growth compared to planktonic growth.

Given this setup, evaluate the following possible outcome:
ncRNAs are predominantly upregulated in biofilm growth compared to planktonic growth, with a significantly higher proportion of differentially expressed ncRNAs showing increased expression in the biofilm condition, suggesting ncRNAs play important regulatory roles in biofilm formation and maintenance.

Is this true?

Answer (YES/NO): YES